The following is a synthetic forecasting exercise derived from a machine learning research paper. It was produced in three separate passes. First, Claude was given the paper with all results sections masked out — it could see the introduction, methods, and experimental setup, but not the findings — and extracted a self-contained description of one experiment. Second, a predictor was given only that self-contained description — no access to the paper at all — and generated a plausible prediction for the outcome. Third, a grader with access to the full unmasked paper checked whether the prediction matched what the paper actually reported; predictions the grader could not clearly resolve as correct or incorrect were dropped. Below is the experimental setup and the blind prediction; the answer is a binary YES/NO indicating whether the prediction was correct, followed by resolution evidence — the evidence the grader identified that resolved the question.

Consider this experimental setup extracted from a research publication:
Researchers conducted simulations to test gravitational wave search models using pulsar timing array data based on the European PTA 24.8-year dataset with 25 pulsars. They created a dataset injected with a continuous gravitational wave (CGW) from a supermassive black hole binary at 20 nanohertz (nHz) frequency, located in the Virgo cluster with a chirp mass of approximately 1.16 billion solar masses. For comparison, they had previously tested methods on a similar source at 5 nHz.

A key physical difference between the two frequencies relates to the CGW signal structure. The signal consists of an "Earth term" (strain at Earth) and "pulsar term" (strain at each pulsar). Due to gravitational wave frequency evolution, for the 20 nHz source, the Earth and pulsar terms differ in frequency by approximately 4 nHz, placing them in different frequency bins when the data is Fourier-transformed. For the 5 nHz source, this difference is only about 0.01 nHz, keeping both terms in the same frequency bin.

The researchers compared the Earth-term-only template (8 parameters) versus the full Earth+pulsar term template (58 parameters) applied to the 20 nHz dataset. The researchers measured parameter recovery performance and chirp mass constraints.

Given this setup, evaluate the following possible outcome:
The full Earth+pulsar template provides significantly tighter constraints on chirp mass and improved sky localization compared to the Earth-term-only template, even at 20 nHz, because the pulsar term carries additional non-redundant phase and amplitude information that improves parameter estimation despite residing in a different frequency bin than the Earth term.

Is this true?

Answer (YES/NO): NO